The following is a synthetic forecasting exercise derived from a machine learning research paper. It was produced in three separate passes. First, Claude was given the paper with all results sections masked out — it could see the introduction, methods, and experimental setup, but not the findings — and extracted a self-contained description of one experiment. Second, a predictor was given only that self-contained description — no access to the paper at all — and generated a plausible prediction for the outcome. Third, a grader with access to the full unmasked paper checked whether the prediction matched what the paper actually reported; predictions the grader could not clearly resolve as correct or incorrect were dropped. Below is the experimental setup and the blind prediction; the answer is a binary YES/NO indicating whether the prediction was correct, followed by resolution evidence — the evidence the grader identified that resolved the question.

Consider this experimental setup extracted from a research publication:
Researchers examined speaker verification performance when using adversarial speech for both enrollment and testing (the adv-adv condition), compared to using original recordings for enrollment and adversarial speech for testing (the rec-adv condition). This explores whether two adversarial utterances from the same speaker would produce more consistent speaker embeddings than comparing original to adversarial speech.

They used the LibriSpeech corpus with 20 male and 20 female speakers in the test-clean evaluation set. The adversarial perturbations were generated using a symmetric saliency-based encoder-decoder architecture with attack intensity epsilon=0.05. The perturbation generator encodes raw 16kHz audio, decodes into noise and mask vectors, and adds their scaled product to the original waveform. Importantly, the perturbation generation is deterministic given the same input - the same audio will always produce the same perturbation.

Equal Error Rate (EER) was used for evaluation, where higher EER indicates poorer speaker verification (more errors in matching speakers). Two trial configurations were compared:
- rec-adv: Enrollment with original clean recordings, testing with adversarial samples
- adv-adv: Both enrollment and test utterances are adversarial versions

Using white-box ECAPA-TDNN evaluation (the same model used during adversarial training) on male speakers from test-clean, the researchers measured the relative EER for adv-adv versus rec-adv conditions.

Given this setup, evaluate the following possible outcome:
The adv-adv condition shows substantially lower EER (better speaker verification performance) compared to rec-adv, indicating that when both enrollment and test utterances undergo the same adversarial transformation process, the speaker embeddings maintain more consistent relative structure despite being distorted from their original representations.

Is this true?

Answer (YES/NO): YES